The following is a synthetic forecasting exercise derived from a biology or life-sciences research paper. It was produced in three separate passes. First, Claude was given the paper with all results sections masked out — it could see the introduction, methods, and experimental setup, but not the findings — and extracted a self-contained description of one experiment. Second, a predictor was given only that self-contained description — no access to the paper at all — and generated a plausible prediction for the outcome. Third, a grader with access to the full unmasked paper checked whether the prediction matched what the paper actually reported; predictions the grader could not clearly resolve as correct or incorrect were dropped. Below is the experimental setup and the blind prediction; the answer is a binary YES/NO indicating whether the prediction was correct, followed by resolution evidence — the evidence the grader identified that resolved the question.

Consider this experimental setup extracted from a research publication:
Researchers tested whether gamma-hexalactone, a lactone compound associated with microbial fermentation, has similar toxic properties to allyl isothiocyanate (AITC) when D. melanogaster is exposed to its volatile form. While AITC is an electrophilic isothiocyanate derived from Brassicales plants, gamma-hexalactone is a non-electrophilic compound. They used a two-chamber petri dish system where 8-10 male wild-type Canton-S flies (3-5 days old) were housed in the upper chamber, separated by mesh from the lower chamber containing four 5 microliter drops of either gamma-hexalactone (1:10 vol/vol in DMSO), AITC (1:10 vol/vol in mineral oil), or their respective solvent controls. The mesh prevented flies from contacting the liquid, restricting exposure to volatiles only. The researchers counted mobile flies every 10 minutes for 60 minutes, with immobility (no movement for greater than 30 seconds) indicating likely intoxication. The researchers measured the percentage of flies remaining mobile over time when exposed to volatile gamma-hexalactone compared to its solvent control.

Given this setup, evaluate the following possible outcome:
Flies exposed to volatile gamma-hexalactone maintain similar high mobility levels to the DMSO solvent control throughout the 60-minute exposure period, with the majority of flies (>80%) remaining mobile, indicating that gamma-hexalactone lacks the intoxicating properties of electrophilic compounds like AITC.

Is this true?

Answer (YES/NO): YES